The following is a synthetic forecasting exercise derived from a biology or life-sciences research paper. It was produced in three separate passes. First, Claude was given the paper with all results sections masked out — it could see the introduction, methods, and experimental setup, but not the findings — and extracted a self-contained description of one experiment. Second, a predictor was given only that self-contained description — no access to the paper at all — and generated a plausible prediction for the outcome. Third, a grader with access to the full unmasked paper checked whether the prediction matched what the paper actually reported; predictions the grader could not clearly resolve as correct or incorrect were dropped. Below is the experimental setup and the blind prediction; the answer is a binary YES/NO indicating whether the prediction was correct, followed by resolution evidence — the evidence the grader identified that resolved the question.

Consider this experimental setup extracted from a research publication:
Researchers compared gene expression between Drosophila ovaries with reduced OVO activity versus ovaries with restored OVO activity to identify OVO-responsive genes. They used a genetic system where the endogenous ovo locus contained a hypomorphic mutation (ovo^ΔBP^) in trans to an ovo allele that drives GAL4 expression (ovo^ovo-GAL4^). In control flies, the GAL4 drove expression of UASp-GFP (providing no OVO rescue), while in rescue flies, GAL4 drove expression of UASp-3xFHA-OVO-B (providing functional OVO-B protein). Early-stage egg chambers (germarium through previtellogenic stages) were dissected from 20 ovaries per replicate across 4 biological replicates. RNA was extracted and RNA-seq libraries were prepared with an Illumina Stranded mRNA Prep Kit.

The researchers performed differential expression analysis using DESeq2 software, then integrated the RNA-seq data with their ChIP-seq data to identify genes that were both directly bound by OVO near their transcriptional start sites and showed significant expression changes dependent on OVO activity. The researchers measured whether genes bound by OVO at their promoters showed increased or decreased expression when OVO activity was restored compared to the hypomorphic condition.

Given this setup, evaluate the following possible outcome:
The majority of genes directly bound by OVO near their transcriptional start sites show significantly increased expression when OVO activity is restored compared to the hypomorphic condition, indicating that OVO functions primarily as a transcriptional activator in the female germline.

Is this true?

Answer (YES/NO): YES